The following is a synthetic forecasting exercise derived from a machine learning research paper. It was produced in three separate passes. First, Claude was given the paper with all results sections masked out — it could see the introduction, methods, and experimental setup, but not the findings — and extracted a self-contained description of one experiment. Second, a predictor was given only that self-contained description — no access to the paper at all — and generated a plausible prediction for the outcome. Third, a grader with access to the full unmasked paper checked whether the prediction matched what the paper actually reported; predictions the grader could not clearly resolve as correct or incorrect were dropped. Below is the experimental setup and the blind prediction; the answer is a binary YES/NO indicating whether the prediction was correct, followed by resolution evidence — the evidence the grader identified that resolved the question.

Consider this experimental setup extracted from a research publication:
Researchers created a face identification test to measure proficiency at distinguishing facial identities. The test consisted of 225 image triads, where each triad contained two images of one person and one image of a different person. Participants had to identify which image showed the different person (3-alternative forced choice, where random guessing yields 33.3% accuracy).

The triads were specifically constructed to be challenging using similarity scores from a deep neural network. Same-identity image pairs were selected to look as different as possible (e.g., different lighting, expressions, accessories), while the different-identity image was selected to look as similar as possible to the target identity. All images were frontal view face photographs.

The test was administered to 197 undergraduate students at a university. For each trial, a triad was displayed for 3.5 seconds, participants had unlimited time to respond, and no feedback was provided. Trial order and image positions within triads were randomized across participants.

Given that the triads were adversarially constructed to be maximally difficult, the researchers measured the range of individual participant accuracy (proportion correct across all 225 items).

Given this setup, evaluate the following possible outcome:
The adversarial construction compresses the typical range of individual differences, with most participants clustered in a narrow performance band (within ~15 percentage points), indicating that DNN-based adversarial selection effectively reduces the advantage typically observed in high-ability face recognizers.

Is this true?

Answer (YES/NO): NO